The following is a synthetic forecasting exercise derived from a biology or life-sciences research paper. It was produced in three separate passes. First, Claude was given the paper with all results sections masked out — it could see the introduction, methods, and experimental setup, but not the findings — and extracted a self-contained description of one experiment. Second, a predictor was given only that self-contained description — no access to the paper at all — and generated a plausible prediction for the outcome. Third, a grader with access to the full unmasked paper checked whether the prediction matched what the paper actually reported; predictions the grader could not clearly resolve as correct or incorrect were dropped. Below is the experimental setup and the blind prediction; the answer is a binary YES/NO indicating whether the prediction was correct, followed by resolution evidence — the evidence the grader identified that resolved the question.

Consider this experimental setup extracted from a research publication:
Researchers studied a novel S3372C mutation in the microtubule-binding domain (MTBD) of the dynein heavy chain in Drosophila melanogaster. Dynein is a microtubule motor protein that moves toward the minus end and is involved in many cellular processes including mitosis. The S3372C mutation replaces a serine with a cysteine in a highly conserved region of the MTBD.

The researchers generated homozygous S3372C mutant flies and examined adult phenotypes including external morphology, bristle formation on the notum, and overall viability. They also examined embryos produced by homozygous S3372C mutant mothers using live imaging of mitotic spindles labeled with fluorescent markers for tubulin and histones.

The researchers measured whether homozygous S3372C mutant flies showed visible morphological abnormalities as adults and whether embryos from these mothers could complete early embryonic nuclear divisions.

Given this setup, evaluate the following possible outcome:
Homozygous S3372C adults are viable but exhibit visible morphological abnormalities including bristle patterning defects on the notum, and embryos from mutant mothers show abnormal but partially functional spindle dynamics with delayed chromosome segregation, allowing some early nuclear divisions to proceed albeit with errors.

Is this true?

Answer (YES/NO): NO